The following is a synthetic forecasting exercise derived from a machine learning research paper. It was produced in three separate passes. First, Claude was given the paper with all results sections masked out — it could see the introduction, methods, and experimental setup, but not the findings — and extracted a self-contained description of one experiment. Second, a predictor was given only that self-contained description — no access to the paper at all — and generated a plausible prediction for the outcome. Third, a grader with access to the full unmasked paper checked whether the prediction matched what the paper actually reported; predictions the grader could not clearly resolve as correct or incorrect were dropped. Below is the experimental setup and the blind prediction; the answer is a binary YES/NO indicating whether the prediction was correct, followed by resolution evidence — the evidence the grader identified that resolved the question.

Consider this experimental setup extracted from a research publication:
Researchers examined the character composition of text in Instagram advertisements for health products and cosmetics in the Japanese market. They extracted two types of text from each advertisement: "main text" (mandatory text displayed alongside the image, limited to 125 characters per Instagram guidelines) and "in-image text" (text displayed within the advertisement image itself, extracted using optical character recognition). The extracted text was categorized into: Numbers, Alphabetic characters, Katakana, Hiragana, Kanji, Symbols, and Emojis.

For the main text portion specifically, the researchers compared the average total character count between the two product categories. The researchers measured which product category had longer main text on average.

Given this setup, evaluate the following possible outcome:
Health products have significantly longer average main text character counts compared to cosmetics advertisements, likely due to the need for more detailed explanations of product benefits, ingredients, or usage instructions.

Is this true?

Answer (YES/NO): NO